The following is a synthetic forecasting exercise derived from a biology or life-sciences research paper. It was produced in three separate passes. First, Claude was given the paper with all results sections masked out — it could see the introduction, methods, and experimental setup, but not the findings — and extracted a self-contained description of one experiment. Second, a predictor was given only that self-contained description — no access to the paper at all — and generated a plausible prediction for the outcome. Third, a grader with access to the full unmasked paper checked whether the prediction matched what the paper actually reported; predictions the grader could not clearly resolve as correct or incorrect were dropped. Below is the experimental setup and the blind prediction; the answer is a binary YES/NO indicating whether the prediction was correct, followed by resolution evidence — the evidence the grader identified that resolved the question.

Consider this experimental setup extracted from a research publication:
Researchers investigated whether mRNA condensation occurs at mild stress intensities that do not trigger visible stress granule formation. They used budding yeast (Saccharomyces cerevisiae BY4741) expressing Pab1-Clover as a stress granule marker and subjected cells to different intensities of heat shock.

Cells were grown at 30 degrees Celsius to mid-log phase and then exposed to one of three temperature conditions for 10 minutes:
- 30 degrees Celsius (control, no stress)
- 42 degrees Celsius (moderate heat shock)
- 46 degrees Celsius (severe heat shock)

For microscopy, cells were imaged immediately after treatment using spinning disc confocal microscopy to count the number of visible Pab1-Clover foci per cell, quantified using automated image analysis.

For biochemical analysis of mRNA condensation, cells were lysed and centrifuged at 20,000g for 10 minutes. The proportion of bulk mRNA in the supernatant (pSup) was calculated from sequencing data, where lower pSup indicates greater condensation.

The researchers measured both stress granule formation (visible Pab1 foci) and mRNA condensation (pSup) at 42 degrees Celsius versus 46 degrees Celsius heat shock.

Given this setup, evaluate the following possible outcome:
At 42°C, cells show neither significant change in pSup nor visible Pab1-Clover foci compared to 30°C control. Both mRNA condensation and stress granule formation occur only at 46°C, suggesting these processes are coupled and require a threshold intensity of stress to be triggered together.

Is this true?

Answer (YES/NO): NO